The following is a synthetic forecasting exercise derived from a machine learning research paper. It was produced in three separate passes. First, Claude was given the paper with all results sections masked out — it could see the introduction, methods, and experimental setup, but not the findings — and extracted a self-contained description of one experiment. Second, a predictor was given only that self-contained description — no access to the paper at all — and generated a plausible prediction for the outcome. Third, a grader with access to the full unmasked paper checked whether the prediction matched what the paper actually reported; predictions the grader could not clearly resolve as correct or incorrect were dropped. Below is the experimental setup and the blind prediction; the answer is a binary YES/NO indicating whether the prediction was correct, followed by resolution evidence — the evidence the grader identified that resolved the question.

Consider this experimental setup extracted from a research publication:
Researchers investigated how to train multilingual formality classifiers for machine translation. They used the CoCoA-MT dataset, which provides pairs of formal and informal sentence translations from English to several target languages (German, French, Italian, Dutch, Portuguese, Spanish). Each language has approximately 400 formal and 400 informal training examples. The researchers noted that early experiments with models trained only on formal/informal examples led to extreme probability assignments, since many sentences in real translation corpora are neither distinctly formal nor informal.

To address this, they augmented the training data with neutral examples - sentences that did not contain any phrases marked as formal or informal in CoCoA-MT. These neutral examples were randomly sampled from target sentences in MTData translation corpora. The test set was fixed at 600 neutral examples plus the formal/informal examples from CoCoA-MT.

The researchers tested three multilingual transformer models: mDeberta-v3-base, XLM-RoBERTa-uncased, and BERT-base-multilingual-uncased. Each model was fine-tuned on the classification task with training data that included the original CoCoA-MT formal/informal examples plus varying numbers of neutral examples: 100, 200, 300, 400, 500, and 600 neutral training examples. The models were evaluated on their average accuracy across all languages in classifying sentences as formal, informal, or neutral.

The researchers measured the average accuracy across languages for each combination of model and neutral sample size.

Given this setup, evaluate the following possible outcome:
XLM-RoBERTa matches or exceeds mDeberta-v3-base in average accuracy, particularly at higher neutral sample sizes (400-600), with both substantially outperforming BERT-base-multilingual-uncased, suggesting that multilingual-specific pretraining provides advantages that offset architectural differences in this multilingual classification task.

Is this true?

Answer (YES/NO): NO